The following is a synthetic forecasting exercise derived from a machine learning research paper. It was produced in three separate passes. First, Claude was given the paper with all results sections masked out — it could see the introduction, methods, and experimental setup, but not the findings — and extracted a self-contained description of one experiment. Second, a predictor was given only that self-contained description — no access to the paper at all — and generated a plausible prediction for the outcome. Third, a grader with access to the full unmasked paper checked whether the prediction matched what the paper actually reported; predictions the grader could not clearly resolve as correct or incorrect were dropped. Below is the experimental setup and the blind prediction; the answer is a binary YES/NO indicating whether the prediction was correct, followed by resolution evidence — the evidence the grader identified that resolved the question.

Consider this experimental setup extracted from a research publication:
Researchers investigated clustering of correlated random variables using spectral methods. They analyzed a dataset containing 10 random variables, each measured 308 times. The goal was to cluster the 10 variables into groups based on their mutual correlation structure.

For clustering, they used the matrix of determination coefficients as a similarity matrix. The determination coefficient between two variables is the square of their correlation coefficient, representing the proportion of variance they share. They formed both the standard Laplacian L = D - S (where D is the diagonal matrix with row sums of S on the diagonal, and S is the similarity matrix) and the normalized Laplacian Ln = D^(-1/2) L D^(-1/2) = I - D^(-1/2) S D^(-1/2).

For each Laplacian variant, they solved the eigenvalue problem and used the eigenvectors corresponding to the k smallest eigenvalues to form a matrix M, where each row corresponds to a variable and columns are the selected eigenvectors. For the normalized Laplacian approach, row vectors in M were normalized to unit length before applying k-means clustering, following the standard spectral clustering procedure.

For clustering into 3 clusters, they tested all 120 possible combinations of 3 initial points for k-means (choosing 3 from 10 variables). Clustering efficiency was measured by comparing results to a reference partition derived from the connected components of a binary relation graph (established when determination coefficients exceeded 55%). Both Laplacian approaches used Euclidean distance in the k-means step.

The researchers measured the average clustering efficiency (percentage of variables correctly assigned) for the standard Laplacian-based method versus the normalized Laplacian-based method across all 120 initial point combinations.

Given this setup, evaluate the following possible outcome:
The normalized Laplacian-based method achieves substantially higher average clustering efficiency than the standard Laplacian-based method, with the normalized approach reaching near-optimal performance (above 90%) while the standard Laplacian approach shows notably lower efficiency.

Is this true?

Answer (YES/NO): NO